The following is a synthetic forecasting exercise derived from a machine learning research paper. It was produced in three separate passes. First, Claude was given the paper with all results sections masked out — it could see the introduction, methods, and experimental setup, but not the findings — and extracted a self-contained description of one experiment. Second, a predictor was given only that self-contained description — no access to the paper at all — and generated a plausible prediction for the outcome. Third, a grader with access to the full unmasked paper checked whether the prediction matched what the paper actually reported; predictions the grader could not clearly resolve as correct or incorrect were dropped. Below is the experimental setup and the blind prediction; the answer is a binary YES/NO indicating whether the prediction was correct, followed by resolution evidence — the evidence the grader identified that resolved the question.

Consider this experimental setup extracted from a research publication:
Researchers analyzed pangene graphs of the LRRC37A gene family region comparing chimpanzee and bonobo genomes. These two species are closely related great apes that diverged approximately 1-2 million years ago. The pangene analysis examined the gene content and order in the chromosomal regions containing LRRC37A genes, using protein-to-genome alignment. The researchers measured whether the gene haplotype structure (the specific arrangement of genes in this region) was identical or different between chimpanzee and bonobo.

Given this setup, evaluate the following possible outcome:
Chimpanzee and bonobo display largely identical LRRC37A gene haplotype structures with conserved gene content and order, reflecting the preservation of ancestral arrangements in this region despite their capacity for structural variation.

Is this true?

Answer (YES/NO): YES